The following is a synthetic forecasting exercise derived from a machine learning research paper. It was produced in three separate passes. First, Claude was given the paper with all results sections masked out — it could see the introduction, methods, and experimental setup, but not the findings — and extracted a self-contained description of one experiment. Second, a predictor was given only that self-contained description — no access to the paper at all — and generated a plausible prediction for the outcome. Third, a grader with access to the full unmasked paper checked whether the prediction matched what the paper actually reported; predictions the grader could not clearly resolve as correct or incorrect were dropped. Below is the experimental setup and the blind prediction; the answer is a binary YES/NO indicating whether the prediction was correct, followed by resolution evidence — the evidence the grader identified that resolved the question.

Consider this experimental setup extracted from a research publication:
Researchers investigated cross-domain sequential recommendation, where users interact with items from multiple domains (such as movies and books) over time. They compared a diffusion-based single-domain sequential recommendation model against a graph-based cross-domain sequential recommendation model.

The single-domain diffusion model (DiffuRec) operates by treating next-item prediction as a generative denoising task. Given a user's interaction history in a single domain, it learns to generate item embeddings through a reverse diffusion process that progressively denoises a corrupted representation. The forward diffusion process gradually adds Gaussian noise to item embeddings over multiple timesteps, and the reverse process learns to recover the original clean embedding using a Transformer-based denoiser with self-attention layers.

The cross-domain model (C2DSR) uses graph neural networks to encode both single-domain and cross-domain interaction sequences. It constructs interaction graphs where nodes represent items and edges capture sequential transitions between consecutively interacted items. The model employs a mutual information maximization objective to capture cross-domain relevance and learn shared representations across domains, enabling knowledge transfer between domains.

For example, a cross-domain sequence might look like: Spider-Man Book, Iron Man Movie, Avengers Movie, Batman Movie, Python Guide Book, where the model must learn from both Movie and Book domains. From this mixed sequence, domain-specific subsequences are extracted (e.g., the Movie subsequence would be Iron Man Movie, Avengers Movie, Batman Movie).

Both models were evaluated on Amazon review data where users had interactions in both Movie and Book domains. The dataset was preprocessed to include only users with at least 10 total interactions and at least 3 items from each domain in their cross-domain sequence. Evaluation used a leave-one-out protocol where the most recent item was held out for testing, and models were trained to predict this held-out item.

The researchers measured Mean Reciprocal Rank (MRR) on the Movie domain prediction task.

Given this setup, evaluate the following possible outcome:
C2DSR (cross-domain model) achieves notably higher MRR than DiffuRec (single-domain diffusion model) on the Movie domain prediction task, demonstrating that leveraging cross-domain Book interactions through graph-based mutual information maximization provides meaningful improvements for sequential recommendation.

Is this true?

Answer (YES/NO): NO